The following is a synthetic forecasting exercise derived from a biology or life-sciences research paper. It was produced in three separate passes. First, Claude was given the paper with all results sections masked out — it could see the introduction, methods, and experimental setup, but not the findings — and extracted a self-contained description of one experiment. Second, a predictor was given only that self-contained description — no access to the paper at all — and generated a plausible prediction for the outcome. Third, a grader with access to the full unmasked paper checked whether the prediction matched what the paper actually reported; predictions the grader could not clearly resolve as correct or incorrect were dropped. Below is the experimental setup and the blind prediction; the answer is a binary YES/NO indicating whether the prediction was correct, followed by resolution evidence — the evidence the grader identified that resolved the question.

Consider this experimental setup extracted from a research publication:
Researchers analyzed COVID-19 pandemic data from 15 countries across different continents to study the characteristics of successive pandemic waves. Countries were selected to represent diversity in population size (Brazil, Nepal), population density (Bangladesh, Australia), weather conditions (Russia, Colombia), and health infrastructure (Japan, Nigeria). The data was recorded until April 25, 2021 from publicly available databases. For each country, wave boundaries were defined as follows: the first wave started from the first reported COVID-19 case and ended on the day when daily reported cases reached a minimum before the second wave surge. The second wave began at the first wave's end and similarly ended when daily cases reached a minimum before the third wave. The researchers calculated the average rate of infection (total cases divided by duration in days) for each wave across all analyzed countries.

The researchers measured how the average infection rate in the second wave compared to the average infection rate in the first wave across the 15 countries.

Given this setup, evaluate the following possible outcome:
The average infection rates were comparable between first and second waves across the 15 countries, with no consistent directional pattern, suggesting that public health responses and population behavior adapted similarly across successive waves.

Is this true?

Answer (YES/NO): NO